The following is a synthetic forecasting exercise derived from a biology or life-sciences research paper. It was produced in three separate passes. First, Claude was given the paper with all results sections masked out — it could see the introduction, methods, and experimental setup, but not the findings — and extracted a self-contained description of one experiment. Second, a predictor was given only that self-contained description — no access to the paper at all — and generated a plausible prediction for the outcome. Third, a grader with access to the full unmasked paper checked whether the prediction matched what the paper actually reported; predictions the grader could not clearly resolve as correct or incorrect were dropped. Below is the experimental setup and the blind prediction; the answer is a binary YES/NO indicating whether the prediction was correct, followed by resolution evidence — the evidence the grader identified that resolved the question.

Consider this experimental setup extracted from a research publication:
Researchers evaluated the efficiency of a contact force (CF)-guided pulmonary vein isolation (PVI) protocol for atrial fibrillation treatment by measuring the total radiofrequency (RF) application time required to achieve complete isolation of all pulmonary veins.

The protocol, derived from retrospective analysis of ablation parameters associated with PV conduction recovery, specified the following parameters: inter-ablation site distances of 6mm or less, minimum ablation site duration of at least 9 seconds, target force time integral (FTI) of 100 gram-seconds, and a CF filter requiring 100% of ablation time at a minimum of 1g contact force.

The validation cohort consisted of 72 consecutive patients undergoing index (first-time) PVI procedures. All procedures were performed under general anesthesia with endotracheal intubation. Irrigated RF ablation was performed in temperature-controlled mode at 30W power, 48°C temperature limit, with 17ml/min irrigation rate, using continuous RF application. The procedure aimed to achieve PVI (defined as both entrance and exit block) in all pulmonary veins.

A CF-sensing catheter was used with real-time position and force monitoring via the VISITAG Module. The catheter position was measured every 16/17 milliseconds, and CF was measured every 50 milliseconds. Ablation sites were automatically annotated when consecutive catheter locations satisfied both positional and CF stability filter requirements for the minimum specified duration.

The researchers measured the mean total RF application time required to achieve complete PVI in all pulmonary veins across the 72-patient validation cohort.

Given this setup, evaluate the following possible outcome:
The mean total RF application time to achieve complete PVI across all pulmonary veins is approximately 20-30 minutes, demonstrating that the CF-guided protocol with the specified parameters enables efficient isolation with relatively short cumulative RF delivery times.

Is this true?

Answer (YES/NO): YES